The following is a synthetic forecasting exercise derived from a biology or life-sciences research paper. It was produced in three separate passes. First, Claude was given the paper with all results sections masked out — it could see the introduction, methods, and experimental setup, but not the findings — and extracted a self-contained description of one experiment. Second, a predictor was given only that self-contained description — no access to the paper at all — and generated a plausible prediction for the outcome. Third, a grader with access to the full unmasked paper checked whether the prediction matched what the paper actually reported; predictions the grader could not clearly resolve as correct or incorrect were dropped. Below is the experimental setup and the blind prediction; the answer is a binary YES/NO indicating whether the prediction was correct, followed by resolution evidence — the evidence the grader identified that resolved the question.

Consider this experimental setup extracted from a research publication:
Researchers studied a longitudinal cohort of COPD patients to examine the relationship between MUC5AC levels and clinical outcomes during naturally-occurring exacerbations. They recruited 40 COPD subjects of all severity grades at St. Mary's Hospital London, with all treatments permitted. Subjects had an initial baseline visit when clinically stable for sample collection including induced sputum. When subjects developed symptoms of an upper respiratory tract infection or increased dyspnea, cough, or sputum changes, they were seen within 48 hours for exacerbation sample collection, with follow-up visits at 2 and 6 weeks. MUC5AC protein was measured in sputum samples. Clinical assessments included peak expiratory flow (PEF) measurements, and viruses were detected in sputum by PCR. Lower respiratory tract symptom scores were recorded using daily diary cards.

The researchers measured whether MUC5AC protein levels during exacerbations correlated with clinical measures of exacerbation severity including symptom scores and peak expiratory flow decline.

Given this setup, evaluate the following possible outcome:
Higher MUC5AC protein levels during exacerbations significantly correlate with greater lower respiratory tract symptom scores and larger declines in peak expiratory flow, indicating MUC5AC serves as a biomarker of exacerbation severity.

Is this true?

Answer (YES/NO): YES